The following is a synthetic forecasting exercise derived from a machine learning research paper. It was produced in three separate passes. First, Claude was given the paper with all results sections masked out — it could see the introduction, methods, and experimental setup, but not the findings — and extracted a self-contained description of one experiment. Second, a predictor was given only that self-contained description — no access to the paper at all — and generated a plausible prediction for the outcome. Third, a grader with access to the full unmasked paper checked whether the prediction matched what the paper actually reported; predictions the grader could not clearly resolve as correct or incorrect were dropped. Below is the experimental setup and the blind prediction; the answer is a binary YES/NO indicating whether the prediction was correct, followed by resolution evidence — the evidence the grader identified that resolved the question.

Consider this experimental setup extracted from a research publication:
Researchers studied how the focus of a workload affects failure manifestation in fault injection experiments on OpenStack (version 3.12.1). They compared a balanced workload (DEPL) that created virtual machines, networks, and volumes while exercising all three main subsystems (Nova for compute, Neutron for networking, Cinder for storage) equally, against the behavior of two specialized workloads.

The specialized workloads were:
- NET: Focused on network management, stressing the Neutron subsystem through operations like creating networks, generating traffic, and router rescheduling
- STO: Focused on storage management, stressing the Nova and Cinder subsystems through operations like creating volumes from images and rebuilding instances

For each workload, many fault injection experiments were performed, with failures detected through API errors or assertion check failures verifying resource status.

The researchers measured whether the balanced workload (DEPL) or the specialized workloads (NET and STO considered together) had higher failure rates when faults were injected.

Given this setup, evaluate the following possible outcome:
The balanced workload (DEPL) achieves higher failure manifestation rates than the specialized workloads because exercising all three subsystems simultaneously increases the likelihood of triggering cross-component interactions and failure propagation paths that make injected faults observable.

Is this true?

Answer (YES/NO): NO